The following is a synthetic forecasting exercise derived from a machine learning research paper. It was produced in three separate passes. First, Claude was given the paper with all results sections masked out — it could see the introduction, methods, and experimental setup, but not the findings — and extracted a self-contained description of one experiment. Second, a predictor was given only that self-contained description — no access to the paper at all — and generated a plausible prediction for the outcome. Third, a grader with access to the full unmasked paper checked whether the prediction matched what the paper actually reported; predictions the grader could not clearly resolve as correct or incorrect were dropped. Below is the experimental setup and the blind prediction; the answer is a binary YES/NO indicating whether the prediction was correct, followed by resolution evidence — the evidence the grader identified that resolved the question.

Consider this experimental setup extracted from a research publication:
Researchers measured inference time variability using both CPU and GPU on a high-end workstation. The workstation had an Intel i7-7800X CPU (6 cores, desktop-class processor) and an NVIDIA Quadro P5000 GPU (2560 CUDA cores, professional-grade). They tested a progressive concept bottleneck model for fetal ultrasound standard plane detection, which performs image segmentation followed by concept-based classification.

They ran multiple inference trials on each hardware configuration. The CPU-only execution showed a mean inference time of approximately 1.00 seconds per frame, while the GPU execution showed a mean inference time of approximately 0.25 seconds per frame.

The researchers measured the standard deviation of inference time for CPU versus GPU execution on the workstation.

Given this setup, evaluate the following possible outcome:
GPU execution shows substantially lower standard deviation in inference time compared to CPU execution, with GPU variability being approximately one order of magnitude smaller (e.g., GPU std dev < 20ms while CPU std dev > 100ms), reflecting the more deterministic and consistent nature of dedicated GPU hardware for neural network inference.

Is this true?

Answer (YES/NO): NO